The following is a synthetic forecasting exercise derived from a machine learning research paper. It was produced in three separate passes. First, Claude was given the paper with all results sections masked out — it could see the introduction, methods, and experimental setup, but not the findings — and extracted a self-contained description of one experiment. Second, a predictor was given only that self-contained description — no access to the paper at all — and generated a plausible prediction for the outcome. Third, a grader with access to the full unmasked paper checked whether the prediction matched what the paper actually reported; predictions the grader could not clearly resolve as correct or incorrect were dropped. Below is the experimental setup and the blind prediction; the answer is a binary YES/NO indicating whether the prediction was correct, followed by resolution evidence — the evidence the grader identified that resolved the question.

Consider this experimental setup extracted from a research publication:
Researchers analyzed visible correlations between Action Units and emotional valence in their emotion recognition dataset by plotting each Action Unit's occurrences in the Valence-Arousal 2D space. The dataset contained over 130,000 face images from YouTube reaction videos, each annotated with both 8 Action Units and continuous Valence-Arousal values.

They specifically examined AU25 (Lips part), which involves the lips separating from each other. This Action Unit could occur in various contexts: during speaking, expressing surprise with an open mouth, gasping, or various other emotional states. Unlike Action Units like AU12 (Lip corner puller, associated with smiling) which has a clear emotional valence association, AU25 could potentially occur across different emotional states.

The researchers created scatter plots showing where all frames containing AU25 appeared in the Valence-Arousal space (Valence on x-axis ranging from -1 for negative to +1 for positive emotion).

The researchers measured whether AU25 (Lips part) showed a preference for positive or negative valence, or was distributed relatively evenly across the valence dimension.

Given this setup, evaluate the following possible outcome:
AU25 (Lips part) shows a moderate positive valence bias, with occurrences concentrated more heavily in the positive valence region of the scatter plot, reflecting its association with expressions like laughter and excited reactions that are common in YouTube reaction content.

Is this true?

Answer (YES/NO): NO